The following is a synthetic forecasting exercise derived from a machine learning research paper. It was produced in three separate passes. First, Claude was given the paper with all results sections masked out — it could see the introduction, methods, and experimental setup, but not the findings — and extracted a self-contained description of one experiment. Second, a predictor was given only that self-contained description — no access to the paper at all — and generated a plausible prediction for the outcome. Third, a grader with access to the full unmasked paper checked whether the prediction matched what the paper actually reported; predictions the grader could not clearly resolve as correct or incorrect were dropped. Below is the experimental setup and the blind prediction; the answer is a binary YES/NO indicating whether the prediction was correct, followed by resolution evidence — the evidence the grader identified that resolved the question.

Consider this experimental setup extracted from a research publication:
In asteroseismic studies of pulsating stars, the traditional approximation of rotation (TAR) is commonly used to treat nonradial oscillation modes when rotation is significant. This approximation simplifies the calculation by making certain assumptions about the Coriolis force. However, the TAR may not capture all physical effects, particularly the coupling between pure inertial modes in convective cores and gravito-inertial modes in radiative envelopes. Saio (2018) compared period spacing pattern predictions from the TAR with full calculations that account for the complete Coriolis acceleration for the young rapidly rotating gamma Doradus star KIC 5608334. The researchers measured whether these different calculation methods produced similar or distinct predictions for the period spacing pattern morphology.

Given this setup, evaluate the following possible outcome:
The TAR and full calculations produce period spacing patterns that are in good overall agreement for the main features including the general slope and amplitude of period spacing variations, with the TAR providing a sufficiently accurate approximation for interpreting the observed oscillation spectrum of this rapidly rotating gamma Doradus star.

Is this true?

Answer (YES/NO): NO